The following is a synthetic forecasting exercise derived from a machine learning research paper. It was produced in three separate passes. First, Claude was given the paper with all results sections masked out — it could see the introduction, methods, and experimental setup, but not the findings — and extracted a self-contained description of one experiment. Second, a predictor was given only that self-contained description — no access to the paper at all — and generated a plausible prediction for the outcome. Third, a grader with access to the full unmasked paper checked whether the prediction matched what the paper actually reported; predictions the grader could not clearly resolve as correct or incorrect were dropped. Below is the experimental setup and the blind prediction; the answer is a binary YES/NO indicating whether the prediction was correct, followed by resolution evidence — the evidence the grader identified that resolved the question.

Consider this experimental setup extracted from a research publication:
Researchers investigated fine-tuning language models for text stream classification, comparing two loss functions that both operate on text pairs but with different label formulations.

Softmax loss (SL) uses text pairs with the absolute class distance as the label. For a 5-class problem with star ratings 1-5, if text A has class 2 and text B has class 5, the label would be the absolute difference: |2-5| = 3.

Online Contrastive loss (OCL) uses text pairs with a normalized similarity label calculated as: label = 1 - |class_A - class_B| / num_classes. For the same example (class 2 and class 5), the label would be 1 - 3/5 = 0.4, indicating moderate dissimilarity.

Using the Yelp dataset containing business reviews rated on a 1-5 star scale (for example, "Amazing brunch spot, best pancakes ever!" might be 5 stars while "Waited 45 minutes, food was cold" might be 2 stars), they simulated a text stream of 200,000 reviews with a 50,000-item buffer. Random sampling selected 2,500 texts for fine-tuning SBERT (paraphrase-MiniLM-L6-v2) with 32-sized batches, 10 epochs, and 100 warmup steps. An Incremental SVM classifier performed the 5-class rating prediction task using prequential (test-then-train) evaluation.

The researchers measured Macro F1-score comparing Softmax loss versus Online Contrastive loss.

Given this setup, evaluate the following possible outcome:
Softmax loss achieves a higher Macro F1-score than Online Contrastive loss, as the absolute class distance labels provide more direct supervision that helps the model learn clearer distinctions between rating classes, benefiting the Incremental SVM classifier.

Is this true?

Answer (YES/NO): YES